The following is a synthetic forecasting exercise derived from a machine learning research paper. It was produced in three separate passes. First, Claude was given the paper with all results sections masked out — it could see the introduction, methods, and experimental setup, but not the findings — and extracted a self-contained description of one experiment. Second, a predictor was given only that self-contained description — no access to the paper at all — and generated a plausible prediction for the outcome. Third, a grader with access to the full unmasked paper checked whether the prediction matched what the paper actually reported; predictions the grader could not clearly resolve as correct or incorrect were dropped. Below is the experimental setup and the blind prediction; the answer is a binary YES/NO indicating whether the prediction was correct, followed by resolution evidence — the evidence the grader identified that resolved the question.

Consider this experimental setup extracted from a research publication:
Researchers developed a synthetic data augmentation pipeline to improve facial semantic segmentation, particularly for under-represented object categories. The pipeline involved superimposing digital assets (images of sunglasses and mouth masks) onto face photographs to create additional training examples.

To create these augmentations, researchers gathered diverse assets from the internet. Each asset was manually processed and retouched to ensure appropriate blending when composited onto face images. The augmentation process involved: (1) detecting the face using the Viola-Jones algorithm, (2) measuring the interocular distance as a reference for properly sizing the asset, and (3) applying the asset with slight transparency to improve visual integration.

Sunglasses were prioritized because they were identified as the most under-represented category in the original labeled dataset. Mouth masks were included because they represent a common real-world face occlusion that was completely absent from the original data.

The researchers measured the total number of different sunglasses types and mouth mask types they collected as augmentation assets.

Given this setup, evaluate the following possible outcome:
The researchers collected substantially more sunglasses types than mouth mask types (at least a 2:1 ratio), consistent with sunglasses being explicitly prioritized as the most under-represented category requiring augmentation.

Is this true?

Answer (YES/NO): YES